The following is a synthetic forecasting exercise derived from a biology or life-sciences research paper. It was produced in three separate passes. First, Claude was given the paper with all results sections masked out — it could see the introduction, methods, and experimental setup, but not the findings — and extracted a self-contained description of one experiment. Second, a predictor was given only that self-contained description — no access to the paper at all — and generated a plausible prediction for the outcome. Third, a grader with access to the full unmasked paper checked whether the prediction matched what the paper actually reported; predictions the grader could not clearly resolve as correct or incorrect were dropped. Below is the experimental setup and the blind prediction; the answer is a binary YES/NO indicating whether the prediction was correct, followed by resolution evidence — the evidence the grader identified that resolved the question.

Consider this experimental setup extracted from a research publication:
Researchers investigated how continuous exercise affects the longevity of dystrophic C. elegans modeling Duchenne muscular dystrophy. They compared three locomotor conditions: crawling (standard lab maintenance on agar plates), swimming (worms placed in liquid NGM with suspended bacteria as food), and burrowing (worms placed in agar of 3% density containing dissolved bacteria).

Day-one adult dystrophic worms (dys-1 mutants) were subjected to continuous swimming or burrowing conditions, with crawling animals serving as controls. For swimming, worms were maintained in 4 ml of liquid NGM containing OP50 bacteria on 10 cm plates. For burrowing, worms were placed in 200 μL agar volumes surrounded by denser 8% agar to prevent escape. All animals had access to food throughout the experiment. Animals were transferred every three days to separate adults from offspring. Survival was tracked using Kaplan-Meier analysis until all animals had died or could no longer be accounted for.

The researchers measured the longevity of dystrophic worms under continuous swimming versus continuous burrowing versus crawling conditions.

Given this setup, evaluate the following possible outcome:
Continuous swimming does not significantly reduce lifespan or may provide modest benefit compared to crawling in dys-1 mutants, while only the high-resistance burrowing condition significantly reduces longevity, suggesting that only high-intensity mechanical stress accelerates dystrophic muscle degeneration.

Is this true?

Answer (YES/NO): YES